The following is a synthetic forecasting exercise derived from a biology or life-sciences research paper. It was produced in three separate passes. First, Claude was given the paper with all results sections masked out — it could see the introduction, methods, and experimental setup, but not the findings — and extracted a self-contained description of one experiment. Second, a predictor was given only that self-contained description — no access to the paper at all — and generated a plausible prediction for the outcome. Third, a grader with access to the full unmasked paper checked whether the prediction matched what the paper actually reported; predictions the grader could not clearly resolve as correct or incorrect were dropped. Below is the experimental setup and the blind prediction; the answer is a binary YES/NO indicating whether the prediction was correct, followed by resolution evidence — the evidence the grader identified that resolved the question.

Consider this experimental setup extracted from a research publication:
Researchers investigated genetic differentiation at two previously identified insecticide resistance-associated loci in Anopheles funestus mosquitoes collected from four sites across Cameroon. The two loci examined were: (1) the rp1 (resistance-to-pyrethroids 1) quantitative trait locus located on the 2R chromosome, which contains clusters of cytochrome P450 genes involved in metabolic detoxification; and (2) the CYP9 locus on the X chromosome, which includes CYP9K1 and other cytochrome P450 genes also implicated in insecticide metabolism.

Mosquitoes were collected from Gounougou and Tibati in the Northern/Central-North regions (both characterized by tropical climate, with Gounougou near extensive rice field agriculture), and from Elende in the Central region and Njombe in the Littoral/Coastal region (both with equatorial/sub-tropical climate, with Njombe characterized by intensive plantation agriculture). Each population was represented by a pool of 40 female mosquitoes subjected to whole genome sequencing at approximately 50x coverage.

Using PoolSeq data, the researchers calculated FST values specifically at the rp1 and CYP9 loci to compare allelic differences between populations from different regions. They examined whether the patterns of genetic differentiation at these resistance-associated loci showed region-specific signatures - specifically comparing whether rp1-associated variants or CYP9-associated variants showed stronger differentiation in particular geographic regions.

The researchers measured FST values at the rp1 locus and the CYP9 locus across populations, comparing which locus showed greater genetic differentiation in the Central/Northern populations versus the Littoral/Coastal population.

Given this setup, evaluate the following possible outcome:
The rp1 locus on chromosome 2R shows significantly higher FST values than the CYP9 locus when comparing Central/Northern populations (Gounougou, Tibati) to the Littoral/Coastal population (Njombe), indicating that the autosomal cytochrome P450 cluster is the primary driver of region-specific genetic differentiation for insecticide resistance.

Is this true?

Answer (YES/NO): YES